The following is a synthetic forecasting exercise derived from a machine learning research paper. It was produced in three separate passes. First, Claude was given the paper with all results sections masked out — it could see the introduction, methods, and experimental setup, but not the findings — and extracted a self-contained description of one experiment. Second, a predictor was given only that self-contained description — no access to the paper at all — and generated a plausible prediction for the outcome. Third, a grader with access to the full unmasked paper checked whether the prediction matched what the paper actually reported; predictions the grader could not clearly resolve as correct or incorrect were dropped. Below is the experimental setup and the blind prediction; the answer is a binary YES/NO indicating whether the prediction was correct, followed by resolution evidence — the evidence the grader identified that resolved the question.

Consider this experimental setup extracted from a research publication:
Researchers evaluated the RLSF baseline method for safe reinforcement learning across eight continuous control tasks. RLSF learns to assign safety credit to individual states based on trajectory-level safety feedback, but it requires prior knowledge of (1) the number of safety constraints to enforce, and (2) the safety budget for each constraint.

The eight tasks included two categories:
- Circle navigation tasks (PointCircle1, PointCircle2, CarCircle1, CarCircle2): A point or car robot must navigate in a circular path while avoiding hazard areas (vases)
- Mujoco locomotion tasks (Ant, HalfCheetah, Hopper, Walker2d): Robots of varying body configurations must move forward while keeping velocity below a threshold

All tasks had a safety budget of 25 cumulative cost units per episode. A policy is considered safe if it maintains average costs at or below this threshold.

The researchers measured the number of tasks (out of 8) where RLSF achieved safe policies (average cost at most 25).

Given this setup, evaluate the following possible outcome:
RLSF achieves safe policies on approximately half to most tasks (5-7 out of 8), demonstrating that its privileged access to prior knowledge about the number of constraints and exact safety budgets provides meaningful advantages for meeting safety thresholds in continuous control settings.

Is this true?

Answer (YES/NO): YES